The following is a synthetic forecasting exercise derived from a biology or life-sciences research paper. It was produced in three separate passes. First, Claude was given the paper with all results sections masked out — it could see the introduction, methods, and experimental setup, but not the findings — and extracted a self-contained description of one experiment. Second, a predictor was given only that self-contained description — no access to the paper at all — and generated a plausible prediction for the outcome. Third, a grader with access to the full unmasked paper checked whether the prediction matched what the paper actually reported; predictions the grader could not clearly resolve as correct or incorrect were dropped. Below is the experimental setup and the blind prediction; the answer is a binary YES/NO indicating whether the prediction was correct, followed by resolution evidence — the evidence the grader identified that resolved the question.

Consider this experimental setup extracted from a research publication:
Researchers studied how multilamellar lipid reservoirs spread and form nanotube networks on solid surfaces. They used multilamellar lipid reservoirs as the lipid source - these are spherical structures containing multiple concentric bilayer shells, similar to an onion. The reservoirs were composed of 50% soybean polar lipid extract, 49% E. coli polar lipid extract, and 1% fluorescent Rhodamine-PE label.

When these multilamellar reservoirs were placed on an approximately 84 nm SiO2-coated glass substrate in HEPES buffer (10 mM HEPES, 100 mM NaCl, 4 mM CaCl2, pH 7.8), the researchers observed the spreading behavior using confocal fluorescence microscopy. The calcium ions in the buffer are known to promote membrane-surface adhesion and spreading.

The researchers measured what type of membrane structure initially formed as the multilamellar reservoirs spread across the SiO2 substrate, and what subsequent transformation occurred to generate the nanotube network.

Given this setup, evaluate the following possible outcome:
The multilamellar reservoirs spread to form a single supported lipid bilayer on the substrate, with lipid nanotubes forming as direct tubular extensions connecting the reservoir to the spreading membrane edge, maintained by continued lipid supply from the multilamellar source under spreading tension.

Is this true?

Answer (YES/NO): NO